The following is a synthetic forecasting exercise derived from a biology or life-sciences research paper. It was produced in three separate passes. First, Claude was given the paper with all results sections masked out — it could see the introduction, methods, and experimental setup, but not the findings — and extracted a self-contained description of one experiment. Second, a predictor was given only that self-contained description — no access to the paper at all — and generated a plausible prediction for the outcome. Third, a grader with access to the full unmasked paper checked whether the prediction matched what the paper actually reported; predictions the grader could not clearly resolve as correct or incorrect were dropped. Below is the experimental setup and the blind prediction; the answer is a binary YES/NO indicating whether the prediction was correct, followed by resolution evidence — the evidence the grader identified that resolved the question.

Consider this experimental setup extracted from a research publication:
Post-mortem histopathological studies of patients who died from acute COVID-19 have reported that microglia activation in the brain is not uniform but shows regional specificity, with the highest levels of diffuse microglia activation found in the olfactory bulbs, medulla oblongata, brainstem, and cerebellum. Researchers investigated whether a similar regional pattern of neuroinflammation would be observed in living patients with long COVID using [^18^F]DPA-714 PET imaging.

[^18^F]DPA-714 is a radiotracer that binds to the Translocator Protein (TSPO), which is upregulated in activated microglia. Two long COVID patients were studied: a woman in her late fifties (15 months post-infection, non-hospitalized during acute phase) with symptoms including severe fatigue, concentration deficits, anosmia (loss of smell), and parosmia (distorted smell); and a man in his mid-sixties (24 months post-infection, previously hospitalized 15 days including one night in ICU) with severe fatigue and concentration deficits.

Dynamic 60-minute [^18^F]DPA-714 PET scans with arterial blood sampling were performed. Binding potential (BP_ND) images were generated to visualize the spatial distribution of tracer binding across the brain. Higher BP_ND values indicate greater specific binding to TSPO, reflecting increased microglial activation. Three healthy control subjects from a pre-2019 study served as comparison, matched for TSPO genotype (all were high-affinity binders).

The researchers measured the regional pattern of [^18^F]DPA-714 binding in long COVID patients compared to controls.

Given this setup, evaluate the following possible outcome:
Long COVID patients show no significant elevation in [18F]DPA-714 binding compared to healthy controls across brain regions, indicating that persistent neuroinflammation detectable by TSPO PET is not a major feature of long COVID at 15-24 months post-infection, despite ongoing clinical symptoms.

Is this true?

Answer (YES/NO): NO